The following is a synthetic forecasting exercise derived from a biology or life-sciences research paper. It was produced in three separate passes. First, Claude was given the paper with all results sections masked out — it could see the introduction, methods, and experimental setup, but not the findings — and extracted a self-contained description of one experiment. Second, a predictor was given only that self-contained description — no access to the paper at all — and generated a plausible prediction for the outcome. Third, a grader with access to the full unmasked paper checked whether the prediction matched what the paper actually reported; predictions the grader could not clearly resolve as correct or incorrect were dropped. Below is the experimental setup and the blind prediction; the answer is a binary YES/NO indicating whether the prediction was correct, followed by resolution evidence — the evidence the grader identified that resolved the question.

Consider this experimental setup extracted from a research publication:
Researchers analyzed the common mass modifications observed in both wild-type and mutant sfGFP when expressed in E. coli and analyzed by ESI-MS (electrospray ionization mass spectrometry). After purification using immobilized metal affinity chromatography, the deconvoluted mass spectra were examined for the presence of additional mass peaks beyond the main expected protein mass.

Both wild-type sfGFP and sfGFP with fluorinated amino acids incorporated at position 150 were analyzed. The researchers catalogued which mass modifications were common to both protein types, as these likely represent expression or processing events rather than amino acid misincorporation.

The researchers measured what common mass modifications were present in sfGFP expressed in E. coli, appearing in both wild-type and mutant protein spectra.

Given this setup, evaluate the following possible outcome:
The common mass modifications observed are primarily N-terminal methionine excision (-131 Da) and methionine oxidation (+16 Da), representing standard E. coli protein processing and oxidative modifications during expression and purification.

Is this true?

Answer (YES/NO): NO